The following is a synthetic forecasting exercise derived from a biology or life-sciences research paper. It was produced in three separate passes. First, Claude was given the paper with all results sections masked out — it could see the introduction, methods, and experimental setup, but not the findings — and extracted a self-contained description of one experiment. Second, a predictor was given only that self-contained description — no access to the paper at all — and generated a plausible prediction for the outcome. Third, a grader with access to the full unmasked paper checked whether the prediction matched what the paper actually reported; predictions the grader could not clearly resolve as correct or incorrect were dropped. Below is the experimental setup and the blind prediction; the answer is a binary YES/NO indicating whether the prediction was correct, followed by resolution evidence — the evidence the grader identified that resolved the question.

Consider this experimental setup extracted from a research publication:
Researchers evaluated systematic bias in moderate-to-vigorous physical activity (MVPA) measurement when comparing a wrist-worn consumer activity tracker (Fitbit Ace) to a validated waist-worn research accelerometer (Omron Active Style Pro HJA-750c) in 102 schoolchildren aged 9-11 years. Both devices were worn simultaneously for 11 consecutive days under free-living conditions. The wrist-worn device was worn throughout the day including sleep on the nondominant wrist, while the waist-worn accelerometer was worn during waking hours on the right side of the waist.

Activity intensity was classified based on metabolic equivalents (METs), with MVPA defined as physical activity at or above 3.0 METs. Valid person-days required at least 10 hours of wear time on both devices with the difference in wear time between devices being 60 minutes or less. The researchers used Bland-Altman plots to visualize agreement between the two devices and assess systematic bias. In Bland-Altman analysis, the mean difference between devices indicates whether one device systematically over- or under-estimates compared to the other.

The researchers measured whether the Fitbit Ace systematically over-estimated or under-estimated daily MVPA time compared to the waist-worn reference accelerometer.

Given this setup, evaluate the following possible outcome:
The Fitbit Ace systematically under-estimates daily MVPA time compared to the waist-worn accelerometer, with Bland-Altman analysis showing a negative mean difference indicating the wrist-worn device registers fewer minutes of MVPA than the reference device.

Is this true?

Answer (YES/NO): NO